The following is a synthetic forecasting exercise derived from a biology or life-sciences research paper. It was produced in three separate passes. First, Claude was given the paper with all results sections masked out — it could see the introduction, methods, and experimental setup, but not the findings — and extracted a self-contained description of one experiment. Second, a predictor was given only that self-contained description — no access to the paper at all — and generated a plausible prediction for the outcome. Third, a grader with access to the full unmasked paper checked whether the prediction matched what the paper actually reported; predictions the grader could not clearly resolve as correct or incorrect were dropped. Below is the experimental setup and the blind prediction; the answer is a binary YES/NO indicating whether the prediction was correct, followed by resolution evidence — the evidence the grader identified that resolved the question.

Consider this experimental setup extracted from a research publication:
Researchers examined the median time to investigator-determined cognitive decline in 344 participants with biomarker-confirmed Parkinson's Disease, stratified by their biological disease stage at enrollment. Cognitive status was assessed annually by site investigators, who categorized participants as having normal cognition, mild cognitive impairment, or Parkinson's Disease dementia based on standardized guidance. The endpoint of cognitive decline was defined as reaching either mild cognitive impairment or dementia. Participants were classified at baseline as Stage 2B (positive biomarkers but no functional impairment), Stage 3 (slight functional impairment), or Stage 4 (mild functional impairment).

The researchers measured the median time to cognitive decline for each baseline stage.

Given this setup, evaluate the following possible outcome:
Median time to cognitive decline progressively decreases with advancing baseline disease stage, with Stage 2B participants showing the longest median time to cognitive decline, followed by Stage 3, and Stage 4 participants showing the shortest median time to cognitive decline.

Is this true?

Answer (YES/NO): YES